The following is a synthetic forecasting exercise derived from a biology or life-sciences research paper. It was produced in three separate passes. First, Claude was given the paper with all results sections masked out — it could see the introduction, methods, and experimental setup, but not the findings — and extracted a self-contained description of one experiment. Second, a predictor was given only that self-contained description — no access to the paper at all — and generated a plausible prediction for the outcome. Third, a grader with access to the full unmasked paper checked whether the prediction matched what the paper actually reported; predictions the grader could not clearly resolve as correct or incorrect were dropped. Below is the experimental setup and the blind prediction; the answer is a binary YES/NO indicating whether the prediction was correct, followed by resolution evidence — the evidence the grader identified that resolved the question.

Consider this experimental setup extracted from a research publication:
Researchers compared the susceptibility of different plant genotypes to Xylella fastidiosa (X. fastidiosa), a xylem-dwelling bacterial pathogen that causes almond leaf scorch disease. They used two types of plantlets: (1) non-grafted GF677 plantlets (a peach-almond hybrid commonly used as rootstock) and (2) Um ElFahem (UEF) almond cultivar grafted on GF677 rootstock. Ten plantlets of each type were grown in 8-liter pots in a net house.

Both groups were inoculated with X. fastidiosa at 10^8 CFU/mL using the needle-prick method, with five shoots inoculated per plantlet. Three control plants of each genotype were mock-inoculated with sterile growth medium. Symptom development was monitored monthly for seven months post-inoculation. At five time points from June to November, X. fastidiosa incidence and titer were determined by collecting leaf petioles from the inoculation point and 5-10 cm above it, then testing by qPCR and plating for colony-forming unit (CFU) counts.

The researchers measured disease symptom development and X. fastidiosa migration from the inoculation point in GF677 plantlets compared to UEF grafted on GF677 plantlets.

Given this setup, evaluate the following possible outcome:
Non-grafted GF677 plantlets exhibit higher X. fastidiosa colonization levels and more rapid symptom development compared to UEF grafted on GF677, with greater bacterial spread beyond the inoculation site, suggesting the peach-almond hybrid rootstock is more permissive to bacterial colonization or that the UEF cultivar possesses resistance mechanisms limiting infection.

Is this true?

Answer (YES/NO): NO